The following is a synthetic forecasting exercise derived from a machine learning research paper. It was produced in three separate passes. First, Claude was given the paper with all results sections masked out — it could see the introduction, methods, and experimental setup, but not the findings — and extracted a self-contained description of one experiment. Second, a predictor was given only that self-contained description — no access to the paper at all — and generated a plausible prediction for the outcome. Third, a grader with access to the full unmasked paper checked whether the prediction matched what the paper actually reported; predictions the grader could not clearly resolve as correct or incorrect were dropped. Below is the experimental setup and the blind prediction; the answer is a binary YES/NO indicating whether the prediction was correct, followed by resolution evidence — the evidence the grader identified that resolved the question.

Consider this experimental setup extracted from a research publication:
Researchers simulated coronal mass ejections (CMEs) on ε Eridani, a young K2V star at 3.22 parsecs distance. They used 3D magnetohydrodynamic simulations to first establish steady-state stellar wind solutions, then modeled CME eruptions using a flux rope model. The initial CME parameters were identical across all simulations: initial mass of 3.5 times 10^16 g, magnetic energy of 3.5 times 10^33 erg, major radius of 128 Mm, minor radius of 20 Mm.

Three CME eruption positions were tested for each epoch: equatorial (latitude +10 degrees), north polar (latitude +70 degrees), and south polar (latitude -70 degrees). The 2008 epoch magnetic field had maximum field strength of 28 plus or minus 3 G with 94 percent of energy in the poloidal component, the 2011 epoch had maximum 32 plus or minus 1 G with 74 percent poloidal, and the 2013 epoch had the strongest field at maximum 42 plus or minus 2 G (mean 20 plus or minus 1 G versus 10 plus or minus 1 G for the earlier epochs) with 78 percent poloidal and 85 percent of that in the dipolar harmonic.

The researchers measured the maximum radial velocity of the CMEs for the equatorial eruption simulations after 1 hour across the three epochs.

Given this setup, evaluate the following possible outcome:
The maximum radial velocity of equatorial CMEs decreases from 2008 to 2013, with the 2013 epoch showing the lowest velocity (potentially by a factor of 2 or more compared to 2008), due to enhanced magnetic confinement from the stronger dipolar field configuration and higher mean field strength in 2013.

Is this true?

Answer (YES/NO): NO